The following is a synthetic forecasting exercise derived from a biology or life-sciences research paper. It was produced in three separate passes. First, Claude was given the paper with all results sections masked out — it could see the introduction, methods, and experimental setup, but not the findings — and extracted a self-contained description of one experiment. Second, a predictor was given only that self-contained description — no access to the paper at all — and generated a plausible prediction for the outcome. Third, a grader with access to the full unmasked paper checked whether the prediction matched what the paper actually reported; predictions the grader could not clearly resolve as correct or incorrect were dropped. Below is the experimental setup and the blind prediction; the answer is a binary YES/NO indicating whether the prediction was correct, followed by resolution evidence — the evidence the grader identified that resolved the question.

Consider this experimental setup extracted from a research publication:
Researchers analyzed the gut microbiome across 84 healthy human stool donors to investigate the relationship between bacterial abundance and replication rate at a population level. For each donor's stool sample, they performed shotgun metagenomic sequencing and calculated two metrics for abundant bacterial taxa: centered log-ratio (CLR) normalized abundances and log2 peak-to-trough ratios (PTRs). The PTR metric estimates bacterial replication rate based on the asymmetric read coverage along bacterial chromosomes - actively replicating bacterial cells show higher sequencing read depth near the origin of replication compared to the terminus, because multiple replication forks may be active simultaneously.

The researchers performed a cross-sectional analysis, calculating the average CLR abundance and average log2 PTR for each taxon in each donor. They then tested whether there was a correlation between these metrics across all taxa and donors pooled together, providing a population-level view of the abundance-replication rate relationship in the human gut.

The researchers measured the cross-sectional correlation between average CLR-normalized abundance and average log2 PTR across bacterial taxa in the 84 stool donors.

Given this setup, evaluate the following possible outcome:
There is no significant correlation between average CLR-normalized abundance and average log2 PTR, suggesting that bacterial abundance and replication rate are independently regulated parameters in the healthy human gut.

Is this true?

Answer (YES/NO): NO